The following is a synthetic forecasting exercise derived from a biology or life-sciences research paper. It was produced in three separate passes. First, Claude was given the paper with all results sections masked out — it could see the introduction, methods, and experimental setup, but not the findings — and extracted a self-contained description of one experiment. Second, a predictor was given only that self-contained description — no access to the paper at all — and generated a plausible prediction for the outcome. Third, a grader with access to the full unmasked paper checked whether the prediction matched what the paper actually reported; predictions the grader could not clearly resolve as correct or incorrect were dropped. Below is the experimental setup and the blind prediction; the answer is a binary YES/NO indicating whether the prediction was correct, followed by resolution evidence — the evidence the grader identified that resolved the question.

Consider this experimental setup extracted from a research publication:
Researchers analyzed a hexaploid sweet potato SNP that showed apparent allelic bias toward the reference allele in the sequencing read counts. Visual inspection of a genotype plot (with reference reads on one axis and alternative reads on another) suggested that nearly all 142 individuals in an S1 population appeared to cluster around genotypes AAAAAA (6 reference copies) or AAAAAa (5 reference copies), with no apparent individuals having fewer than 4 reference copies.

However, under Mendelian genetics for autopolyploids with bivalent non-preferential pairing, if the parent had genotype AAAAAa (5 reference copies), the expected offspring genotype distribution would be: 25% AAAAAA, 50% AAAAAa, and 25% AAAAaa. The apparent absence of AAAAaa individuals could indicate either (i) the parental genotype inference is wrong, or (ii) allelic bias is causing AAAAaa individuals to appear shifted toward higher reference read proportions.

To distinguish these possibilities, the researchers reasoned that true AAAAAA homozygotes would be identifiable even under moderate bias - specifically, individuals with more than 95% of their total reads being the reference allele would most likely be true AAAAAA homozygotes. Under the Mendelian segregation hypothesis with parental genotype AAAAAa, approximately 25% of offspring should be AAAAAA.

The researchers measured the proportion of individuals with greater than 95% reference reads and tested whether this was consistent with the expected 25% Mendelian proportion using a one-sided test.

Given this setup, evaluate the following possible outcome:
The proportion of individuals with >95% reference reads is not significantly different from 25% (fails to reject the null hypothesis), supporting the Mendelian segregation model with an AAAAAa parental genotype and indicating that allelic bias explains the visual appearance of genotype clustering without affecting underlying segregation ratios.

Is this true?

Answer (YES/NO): YES